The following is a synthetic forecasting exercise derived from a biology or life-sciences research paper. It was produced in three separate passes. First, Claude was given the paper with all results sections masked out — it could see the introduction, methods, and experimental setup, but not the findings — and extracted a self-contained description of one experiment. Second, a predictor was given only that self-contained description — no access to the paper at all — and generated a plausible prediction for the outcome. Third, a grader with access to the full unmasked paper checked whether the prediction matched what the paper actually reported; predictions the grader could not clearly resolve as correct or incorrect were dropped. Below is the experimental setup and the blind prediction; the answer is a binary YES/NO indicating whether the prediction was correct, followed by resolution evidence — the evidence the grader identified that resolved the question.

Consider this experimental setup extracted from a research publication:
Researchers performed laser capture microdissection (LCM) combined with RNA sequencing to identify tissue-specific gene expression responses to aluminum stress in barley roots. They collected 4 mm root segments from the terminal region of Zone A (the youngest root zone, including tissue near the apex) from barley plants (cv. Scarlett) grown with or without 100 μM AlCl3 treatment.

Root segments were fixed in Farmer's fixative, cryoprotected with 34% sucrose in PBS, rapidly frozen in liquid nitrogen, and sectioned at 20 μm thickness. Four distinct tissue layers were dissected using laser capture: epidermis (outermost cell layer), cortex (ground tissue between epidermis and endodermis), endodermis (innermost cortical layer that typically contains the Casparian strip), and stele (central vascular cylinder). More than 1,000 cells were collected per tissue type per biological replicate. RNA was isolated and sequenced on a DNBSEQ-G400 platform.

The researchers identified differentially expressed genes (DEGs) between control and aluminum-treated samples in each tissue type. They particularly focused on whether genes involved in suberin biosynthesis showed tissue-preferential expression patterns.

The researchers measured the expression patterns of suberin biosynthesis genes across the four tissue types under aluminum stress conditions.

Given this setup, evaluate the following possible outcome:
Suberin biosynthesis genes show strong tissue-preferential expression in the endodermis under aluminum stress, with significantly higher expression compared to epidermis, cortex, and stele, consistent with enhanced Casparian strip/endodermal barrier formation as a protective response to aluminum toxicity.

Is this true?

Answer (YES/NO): NO